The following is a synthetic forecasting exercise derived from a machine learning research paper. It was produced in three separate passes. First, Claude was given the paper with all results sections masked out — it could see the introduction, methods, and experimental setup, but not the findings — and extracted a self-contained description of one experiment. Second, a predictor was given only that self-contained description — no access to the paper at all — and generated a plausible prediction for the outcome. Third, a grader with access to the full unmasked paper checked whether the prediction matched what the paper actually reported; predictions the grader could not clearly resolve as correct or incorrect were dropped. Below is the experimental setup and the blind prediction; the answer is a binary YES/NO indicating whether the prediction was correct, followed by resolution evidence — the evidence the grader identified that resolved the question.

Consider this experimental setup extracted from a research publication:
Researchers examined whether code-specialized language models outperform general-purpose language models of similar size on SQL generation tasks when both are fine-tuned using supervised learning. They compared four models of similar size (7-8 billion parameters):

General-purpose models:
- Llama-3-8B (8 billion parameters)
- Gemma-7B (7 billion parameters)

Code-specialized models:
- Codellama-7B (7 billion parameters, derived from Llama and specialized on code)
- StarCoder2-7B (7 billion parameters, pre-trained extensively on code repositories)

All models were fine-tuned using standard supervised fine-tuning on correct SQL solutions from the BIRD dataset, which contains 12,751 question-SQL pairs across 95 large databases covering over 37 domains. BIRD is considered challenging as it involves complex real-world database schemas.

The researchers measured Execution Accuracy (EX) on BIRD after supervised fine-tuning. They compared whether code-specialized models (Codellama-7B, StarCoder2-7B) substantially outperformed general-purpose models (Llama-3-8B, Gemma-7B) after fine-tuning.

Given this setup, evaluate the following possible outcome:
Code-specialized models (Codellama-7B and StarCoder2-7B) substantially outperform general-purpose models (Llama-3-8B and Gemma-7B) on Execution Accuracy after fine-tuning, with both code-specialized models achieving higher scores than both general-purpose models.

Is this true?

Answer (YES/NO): NO